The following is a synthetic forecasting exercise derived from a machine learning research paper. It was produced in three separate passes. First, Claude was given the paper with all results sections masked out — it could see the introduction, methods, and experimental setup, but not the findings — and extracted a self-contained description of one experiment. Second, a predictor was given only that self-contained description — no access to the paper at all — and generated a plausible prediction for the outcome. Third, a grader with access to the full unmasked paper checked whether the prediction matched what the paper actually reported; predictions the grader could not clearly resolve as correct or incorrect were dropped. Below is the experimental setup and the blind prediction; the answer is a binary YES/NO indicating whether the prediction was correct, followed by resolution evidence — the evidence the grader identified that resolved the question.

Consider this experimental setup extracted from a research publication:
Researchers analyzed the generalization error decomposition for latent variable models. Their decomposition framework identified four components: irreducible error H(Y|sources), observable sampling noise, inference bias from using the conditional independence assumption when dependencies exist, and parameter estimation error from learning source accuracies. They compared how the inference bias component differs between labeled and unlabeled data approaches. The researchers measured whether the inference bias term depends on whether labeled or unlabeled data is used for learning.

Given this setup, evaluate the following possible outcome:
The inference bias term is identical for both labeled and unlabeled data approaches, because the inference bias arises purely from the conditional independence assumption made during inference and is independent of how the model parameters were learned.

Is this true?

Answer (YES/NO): YES